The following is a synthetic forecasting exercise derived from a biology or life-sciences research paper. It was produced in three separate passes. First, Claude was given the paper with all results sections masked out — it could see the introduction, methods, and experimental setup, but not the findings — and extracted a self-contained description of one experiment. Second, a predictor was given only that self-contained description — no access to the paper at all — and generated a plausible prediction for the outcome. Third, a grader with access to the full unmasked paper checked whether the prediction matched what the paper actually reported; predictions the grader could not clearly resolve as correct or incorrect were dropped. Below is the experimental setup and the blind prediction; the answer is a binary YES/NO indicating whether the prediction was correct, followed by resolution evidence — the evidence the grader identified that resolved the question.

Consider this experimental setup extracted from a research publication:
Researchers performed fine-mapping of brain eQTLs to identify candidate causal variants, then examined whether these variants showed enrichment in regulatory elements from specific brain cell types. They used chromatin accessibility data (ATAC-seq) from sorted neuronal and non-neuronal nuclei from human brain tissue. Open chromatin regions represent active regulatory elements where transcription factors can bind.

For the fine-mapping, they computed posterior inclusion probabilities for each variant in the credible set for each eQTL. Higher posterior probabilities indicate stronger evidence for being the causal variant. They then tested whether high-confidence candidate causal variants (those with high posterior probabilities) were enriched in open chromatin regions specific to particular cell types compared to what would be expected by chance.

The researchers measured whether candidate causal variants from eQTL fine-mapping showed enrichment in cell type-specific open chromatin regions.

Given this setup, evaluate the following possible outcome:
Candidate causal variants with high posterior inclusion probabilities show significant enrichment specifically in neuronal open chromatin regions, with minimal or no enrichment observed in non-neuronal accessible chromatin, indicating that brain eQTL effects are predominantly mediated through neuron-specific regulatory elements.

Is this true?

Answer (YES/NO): NO